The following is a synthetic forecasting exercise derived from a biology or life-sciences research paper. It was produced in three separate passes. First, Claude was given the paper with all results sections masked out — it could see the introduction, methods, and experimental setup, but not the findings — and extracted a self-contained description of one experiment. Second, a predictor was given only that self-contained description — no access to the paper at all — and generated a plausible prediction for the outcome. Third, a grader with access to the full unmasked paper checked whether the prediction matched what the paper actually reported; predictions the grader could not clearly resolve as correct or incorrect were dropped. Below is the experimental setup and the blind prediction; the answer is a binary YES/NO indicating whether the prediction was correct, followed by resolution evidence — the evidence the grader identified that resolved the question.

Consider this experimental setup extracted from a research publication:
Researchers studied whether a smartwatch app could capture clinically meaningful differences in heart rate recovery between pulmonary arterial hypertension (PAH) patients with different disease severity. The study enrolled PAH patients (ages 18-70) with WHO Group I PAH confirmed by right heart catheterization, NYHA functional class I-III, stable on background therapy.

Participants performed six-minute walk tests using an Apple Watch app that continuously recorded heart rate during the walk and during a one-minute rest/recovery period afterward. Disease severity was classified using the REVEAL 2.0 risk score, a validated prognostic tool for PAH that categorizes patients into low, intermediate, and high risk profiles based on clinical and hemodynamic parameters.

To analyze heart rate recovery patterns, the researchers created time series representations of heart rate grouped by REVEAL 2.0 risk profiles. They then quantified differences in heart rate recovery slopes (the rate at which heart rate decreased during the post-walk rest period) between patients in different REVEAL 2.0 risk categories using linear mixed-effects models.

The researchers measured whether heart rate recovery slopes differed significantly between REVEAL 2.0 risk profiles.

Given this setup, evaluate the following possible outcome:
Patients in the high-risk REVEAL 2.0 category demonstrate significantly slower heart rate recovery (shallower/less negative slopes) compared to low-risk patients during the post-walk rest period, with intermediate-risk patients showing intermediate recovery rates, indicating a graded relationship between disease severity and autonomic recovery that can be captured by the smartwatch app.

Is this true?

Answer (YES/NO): YES